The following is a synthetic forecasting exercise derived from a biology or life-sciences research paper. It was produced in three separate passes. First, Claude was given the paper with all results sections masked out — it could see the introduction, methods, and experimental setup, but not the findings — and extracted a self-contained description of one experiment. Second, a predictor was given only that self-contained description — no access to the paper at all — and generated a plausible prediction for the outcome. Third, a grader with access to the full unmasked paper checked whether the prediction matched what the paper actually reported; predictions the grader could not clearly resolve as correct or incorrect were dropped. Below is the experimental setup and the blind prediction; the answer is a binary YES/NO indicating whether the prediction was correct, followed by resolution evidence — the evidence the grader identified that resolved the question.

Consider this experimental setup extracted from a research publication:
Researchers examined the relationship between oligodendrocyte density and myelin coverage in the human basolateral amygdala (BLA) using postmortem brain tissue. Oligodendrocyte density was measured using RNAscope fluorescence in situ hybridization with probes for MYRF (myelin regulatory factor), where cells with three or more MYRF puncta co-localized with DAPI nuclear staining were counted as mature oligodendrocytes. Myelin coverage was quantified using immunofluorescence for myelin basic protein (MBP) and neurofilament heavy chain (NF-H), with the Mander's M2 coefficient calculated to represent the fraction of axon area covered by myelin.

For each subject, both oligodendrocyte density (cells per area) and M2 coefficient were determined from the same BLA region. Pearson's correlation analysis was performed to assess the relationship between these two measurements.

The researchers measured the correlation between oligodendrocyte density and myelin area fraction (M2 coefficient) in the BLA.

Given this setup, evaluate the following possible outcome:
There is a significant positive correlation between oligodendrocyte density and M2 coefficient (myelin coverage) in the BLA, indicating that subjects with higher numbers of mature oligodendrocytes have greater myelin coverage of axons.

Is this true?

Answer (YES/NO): YES